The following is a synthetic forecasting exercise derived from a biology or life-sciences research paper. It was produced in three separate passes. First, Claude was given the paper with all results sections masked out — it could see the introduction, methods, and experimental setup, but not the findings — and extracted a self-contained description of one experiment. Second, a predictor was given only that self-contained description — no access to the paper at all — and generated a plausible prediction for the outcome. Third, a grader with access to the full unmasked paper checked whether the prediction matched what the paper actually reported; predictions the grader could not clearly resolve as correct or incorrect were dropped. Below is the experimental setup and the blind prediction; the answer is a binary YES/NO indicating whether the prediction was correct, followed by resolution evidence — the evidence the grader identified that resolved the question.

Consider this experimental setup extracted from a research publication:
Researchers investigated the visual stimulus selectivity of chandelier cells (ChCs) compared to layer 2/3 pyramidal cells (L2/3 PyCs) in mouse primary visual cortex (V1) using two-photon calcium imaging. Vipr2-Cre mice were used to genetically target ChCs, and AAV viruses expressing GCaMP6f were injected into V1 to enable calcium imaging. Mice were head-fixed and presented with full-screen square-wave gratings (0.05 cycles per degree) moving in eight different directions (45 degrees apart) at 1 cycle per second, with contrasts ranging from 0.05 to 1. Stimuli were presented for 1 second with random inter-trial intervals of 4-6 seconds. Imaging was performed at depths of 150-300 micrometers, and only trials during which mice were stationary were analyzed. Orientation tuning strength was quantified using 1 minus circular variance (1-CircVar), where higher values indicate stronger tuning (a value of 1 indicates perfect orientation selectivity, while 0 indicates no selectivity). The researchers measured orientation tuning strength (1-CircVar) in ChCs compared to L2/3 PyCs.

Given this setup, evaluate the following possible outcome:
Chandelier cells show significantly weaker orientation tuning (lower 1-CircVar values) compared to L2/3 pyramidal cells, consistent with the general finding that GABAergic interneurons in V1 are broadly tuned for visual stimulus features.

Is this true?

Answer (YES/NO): YES